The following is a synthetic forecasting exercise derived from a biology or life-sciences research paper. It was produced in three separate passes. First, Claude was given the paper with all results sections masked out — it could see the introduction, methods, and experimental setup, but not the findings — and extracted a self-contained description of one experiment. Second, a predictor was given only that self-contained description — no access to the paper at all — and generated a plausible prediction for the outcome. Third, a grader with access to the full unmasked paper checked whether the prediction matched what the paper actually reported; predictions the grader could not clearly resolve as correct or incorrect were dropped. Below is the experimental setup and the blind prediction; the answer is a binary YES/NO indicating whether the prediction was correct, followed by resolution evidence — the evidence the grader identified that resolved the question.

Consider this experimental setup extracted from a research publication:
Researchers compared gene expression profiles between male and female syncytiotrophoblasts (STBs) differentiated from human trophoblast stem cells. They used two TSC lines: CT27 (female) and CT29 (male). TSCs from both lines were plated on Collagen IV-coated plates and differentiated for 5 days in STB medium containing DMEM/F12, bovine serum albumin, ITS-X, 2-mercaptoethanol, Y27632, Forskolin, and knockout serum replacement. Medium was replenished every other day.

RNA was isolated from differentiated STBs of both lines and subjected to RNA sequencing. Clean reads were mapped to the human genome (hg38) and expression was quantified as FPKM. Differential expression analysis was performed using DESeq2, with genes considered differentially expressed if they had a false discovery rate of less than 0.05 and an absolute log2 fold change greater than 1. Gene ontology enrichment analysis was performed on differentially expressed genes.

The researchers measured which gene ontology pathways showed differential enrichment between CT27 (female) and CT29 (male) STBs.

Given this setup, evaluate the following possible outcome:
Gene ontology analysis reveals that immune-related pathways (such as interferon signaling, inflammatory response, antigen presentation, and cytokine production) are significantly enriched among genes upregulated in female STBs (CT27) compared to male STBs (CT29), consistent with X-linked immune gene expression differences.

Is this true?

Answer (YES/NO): NO